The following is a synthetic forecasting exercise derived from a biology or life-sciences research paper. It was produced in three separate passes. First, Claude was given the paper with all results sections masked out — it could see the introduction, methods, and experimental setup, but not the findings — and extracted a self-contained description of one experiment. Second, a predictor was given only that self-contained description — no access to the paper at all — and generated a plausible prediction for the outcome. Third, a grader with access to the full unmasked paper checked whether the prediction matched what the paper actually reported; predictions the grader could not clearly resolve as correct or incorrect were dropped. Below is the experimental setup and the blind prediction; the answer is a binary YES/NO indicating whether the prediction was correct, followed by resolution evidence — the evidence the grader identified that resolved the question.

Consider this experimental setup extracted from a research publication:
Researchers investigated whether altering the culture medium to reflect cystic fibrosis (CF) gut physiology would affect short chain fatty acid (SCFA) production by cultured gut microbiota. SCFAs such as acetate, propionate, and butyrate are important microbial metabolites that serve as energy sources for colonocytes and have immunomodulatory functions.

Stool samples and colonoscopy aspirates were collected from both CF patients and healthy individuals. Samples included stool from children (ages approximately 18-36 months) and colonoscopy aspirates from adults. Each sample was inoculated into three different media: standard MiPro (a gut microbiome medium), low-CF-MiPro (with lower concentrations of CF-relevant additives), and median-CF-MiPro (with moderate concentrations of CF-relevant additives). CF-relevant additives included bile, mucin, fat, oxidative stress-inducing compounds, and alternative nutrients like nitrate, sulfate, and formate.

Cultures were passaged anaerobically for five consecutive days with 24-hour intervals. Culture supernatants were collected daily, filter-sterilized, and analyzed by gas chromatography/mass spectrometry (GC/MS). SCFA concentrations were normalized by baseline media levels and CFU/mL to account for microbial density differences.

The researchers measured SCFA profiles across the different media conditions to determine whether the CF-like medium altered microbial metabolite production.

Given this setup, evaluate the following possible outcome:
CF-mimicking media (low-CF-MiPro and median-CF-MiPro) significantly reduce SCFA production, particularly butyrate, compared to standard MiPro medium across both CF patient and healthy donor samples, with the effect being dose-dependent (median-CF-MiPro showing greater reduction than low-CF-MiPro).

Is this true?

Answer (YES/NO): NO